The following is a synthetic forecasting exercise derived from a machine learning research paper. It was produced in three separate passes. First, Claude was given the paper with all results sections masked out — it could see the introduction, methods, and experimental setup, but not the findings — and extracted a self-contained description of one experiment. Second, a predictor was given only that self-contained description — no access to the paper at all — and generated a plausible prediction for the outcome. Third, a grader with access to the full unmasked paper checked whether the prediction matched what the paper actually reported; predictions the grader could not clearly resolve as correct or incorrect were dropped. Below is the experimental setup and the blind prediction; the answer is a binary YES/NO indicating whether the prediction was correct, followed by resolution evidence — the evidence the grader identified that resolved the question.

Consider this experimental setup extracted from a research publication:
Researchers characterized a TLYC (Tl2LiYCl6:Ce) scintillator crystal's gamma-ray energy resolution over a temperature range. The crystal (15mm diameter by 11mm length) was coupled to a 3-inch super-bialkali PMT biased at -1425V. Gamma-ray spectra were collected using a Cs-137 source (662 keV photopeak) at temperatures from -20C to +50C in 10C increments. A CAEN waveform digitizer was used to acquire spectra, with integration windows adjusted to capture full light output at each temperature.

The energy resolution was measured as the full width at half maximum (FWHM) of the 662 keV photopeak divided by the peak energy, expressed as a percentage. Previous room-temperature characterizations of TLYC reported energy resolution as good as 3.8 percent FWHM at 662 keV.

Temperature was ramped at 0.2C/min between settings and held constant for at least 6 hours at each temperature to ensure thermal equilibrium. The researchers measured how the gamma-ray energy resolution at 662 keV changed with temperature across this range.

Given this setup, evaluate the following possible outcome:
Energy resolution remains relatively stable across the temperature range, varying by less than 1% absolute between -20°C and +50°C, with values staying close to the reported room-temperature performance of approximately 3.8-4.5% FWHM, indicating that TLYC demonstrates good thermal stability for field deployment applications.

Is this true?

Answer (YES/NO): NO